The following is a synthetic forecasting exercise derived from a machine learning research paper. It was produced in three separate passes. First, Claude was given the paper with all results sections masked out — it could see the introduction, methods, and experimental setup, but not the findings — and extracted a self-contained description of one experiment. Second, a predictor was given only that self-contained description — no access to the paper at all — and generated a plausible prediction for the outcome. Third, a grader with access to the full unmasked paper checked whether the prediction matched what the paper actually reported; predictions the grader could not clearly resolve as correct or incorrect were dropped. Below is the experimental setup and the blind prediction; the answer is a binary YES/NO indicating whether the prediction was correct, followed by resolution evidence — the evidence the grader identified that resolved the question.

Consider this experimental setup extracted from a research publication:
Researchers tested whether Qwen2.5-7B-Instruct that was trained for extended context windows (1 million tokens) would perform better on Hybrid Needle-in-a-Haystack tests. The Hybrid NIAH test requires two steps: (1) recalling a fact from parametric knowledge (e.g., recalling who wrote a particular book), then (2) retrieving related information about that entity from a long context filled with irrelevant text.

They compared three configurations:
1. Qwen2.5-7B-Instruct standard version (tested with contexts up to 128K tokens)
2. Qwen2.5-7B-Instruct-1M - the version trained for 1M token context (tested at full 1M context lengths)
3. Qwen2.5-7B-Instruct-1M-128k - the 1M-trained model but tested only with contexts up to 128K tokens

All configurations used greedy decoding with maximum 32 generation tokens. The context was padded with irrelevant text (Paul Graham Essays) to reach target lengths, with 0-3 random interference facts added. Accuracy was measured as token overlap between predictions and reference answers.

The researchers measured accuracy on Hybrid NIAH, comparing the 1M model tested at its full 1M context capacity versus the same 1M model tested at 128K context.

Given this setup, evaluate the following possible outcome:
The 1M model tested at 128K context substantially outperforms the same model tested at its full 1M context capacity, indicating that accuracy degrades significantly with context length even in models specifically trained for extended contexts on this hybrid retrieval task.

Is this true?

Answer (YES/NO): YES